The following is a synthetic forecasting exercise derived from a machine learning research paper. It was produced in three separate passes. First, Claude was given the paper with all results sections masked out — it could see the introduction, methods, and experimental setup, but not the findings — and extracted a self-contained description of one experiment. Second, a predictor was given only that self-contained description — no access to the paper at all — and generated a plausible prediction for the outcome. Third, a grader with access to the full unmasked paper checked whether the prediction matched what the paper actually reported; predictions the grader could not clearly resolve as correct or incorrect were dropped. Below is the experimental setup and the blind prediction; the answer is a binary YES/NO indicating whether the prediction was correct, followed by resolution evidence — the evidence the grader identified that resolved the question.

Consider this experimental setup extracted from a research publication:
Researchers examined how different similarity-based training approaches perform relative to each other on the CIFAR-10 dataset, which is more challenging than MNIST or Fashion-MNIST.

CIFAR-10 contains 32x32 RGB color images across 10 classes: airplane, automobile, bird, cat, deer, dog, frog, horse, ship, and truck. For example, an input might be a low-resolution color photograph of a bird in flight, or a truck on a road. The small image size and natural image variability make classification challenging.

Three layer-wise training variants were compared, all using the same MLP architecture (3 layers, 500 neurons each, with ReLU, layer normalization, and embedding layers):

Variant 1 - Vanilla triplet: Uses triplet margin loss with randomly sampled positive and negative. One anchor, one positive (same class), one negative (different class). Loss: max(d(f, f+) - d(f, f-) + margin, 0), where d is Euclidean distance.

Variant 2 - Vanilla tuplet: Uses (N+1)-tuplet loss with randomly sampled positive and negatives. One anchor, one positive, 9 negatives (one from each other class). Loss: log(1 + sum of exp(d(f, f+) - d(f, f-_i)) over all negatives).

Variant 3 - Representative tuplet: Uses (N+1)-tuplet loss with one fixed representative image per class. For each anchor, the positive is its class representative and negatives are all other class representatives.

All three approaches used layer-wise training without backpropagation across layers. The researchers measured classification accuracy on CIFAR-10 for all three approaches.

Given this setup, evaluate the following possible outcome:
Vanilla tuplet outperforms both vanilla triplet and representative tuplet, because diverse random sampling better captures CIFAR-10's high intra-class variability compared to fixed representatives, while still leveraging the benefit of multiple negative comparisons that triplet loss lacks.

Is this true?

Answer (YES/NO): NO